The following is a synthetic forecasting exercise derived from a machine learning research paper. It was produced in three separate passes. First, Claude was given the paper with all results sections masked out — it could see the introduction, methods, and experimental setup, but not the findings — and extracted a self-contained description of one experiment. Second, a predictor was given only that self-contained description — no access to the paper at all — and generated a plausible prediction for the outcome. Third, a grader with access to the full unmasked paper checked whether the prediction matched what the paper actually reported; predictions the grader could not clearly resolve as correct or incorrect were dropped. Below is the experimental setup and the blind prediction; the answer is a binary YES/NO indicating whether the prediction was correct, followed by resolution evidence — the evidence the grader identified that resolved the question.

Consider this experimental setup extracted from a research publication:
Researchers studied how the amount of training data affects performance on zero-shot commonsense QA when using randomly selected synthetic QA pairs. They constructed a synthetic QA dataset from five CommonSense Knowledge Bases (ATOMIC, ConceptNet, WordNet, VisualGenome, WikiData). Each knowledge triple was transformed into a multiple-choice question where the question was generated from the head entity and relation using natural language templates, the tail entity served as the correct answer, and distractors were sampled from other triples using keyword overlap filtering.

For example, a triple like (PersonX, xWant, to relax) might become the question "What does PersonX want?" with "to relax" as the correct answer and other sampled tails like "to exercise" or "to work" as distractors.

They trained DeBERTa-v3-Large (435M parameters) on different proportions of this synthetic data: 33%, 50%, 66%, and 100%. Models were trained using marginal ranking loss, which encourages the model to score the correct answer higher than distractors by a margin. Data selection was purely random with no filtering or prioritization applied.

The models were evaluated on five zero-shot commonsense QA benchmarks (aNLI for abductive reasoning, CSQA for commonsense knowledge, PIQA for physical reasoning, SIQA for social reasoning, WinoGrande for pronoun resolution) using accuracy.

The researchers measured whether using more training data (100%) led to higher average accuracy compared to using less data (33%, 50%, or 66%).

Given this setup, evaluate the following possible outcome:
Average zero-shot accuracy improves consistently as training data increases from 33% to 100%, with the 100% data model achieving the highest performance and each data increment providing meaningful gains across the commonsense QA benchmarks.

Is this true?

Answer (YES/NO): NO